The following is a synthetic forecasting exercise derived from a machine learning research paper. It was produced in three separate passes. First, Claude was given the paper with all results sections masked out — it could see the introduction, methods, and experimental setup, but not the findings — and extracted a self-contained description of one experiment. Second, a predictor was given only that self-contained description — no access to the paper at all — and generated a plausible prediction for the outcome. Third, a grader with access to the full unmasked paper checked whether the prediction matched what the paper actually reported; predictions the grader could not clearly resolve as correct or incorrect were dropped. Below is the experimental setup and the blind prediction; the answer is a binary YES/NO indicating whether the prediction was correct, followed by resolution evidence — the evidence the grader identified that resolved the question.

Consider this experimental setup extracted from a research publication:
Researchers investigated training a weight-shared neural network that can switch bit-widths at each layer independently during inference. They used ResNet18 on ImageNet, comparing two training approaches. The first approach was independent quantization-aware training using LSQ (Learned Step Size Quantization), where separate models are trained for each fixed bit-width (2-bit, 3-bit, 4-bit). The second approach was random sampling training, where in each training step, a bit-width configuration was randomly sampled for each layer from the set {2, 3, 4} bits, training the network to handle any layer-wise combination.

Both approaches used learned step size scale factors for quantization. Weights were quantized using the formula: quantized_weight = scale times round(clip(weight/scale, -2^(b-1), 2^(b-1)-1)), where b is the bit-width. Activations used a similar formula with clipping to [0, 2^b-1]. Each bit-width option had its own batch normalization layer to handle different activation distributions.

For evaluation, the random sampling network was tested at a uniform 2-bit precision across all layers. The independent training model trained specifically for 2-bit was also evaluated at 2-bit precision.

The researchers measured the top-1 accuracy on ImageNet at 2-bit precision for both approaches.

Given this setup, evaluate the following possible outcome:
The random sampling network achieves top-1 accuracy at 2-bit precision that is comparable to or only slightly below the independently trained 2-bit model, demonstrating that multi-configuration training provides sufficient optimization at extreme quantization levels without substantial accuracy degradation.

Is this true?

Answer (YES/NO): NO